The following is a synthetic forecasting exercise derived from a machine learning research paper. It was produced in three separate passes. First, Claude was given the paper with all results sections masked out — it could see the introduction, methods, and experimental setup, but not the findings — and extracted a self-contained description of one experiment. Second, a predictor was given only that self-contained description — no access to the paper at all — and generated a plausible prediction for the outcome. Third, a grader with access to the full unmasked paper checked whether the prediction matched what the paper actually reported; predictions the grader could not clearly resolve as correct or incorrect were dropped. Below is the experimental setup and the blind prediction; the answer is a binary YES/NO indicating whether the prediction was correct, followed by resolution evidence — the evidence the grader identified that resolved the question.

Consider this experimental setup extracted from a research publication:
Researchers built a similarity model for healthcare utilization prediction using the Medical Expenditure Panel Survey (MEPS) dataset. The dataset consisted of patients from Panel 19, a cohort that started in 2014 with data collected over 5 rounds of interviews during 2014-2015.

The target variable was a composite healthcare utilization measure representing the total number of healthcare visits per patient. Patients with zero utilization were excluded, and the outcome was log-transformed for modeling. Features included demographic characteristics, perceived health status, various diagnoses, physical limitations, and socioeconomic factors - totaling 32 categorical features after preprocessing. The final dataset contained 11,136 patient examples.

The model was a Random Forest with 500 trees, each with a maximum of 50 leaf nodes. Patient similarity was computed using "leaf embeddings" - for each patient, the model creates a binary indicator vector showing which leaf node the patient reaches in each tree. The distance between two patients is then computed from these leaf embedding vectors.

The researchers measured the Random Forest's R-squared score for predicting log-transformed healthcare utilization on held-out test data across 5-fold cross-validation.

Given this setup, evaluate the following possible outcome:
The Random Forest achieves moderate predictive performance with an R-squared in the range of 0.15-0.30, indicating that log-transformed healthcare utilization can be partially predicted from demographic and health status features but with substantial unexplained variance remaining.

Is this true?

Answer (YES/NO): NO